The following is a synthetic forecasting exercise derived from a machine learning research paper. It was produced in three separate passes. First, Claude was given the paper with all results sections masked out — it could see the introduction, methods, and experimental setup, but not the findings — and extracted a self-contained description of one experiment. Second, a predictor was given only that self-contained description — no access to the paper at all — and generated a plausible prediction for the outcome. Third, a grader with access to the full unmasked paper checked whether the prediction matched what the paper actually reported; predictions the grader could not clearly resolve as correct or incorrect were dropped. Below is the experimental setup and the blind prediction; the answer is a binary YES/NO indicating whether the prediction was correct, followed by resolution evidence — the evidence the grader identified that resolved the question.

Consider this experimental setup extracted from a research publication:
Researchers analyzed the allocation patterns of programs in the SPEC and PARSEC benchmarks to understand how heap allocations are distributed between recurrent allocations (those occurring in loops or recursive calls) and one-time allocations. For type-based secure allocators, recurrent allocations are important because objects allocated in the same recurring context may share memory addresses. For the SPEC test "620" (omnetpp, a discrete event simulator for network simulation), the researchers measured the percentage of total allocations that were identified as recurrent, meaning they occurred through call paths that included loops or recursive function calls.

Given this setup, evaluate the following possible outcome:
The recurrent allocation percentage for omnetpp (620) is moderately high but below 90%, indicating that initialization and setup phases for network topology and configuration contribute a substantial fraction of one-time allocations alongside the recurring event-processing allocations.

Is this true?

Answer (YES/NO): NO